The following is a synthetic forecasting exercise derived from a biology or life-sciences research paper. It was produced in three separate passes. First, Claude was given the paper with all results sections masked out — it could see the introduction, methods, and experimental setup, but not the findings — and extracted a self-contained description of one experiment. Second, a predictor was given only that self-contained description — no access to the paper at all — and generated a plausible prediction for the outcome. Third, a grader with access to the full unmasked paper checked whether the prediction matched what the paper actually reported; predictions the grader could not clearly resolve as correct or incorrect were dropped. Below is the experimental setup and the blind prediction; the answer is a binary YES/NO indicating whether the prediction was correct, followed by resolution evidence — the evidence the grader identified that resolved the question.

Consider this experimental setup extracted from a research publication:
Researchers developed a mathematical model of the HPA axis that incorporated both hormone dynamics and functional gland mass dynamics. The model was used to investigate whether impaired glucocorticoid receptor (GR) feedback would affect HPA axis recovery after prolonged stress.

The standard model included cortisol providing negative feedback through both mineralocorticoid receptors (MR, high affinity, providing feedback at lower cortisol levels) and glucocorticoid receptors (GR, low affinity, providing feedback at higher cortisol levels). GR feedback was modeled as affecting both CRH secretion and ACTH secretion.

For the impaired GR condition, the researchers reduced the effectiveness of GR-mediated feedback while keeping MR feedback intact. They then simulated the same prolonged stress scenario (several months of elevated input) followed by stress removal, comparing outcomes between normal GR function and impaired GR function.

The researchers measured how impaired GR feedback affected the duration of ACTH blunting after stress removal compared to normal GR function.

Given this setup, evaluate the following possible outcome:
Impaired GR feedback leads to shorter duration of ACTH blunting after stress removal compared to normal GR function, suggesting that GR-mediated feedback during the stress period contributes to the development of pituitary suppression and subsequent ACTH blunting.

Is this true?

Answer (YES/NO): NO